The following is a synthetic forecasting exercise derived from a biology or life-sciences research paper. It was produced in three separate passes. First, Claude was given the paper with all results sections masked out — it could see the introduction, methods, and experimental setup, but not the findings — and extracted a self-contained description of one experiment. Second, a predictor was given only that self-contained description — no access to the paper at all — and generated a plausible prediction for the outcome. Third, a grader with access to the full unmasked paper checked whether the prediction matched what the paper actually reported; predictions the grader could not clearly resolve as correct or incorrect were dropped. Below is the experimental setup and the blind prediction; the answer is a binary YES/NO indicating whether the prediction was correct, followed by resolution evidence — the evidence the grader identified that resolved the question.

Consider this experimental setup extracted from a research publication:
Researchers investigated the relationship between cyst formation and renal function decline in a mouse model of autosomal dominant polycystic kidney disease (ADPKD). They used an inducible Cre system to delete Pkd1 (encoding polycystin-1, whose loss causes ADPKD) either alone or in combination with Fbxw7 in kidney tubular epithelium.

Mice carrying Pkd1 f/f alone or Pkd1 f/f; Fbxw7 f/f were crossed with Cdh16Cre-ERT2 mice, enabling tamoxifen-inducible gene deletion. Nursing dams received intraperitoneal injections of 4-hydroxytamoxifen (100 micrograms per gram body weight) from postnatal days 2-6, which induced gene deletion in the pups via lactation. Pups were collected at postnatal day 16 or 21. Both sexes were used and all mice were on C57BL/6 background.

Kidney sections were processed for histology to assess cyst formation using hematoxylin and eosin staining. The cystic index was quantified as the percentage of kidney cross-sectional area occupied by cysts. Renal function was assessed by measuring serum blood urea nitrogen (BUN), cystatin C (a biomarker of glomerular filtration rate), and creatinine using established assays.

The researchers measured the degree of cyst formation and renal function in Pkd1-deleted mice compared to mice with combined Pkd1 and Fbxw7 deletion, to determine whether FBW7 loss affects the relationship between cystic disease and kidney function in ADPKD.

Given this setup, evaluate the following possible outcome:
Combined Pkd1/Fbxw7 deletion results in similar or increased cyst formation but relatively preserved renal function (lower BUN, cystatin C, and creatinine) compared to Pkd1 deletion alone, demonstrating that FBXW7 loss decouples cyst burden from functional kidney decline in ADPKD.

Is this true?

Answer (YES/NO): NO